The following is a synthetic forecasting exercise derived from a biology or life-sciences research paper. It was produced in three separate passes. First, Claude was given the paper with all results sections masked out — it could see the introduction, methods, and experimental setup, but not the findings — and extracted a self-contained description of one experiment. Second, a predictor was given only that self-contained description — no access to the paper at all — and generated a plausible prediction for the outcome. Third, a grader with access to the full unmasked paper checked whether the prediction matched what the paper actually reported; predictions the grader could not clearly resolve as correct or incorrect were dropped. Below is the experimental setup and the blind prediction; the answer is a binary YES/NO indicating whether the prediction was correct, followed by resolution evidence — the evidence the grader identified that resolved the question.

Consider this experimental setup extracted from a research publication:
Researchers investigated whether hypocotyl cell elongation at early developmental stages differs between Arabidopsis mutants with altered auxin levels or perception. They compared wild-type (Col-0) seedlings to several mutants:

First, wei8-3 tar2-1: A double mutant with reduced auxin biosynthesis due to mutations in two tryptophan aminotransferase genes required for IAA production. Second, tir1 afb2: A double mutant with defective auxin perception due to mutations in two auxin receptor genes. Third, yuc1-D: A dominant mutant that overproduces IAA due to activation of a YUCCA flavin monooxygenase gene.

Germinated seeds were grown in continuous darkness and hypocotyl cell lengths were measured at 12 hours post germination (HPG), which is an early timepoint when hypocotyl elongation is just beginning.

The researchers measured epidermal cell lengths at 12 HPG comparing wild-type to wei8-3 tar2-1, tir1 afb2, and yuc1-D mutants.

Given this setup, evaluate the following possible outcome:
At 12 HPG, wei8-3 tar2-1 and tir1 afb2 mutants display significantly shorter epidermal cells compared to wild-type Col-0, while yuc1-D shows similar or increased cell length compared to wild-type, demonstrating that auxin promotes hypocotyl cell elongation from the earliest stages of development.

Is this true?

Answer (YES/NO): NO